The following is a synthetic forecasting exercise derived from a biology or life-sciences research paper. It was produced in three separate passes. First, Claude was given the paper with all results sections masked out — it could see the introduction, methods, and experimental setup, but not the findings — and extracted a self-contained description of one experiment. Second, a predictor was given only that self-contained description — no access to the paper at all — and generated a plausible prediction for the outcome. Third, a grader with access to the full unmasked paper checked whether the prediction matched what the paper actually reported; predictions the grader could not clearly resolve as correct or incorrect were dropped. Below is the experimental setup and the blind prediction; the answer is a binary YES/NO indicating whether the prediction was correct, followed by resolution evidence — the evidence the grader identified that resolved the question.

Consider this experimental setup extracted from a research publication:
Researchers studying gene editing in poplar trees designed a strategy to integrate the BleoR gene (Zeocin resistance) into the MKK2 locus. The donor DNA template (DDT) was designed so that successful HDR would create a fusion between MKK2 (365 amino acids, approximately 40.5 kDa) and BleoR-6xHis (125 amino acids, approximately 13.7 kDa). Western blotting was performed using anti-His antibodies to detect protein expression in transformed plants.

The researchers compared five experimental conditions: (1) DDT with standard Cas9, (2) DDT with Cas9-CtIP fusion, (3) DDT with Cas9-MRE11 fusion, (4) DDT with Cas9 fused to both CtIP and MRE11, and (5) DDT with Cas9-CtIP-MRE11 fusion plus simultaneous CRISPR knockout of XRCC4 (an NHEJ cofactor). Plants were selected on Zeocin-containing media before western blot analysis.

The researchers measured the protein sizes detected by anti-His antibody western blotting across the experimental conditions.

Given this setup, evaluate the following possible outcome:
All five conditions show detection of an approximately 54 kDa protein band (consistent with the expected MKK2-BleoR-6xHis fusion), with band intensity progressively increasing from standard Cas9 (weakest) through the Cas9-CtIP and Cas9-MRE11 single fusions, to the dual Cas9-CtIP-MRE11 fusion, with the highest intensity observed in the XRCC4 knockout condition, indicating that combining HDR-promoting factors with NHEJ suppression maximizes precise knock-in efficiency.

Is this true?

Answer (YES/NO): NO